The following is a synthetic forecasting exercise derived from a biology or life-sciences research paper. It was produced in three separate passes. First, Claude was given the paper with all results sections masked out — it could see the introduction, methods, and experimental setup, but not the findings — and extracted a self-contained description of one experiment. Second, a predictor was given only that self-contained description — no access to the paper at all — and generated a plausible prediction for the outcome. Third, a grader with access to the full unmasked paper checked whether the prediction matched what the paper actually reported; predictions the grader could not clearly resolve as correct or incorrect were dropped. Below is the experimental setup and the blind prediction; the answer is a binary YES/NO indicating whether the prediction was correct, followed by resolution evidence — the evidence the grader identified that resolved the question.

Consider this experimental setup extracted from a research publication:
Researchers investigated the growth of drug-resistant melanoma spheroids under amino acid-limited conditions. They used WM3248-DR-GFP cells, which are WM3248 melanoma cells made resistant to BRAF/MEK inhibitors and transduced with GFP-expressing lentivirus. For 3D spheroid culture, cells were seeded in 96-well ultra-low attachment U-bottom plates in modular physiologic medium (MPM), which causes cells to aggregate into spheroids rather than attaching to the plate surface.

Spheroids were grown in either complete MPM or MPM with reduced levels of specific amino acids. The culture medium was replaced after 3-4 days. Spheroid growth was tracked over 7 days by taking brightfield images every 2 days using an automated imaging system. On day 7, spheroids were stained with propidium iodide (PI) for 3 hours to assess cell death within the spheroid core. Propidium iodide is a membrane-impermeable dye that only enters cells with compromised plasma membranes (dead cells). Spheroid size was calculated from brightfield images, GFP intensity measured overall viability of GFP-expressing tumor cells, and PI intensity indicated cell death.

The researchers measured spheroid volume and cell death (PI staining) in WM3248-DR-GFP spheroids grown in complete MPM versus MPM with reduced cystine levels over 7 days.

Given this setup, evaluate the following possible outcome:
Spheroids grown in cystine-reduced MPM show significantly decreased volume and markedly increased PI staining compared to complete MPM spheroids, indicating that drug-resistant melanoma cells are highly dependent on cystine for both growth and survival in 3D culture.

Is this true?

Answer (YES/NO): YES